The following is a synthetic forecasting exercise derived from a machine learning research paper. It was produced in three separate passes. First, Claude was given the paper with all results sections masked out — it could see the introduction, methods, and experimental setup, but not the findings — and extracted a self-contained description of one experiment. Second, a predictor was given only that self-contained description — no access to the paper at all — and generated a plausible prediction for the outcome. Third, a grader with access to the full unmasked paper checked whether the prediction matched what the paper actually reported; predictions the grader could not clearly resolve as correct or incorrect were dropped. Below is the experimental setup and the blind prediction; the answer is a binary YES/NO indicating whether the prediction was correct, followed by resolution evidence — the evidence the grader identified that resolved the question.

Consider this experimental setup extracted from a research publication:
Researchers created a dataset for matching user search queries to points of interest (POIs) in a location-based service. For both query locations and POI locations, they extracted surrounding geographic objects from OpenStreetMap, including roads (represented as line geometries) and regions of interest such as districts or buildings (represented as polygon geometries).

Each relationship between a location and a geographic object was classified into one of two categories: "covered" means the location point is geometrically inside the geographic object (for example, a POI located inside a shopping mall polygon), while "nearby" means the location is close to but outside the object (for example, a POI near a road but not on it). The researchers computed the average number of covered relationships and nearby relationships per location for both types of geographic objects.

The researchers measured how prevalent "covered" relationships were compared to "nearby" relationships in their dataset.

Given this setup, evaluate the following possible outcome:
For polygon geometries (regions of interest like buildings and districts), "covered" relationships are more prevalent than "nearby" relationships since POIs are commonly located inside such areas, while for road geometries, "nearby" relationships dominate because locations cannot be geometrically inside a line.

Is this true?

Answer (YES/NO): NO